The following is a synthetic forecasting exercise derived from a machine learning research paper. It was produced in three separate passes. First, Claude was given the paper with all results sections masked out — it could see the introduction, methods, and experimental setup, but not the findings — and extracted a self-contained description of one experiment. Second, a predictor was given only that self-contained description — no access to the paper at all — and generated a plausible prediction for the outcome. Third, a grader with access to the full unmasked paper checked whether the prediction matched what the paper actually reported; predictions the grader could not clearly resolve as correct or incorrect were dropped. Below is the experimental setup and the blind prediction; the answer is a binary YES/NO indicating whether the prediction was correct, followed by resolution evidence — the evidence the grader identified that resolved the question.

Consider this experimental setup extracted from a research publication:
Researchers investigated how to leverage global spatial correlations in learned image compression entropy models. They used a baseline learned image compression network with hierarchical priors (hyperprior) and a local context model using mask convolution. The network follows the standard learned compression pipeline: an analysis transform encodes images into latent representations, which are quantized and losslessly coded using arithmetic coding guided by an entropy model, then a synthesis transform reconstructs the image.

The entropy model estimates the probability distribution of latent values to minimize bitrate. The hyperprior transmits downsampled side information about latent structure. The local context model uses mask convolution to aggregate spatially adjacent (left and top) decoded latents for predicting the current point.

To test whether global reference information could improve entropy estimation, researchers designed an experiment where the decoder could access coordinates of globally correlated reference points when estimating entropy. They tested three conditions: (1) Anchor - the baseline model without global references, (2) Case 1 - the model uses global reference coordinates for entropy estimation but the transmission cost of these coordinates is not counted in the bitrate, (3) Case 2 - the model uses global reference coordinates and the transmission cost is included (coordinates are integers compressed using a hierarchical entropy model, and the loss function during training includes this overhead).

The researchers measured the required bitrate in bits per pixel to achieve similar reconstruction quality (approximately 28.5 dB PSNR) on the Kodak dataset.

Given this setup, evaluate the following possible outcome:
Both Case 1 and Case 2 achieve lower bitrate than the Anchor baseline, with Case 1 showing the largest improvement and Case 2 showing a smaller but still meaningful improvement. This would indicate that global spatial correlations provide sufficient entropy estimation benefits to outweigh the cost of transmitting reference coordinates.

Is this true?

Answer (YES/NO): NO